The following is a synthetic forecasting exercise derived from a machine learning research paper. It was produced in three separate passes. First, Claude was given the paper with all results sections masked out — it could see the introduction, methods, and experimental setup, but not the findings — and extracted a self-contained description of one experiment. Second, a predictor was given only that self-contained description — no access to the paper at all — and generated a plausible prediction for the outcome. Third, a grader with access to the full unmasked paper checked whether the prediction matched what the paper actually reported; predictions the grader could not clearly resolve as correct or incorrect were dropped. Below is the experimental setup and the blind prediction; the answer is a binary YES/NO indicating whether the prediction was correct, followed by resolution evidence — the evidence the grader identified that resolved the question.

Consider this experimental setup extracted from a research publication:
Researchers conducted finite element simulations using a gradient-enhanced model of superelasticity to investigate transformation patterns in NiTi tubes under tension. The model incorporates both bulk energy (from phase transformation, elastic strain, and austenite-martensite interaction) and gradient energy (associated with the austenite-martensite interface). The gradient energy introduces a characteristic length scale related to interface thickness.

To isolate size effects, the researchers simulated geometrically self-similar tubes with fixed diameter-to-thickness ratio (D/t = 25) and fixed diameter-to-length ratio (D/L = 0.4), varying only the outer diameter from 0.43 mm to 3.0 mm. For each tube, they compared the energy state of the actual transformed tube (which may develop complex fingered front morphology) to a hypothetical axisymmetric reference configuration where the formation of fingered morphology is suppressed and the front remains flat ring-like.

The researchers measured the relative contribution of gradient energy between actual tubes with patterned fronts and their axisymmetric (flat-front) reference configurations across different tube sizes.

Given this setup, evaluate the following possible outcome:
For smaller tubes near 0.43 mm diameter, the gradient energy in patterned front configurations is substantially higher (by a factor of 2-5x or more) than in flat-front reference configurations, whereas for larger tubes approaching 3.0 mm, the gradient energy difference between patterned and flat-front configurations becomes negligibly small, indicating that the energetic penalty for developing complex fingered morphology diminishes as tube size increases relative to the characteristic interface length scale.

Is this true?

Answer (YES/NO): NO